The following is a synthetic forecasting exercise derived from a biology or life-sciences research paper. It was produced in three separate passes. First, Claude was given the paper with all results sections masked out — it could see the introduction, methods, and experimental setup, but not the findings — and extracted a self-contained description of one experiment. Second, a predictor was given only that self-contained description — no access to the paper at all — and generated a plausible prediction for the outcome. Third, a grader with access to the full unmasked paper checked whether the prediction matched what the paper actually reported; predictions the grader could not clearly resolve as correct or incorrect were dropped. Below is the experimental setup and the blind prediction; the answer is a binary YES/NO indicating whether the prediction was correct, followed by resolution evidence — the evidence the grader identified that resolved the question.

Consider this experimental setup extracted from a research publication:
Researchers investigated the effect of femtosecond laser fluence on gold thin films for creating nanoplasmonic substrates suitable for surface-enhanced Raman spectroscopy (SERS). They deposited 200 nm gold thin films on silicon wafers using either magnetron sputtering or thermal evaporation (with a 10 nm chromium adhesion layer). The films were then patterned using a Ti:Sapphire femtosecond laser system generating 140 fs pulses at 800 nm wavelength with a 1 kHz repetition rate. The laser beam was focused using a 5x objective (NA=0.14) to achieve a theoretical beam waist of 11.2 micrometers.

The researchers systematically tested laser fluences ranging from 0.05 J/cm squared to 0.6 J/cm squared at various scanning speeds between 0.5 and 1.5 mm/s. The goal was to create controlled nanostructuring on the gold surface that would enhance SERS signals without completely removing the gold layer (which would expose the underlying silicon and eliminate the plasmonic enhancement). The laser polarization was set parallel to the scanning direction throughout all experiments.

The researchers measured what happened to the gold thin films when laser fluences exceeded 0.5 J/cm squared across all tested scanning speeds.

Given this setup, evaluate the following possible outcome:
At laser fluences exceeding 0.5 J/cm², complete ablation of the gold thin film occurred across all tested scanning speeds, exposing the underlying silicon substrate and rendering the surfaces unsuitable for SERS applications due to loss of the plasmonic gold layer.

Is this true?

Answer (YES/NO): YES